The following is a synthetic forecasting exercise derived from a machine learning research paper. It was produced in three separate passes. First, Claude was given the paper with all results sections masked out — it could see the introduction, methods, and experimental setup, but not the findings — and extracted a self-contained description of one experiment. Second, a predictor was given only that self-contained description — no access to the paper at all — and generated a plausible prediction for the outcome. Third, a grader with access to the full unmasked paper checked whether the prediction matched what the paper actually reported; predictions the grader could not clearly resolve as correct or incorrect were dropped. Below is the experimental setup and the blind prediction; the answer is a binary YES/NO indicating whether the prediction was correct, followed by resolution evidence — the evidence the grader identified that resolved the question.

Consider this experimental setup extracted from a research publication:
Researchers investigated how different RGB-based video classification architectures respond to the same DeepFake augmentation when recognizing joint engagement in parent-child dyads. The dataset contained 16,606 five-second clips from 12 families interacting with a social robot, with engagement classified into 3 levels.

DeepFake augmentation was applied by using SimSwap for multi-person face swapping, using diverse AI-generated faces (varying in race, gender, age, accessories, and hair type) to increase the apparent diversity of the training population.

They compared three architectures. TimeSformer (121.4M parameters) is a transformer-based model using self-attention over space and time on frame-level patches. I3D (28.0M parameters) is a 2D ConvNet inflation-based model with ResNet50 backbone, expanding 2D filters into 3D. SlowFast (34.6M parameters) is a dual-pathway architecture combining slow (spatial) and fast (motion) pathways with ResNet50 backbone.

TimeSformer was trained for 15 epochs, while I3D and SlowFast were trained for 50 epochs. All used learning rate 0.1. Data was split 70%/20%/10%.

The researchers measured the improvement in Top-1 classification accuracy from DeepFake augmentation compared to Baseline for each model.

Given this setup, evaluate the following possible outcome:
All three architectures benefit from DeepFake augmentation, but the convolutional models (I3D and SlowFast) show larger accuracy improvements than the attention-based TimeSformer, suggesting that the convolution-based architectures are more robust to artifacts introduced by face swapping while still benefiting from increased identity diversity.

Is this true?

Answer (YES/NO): NO